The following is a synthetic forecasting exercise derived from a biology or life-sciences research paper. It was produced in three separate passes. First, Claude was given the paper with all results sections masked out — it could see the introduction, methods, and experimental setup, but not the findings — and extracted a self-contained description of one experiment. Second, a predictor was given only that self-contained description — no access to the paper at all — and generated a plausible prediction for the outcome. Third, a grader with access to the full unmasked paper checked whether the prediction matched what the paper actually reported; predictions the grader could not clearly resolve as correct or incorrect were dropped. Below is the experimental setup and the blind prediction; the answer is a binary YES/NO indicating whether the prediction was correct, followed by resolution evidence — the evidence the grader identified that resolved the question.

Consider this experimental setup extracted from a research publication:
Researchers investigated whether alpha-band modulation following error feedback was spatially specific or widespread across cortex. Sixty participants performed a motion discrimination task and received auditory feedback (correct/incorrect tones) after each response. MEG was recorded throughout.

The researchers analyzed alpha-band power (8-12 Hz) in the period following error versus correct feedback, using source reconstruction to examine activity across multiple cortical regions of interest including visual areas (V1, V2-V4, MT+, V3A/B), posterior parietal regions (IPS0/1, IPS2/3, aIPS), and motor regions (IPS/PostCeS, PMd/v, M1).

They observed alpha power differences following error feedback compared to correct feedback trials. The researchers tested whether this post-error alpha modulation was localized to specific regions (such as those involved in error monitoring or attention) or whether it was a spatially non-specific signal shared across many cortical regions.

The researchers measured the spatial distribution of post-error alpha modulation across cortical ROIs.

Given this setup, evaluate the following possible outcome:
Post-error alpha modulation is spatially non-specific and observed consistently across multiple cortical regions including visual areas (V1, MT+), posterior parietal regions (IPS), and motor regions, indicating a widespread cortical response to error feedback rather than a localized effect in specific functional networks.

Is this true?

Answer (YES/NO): YES